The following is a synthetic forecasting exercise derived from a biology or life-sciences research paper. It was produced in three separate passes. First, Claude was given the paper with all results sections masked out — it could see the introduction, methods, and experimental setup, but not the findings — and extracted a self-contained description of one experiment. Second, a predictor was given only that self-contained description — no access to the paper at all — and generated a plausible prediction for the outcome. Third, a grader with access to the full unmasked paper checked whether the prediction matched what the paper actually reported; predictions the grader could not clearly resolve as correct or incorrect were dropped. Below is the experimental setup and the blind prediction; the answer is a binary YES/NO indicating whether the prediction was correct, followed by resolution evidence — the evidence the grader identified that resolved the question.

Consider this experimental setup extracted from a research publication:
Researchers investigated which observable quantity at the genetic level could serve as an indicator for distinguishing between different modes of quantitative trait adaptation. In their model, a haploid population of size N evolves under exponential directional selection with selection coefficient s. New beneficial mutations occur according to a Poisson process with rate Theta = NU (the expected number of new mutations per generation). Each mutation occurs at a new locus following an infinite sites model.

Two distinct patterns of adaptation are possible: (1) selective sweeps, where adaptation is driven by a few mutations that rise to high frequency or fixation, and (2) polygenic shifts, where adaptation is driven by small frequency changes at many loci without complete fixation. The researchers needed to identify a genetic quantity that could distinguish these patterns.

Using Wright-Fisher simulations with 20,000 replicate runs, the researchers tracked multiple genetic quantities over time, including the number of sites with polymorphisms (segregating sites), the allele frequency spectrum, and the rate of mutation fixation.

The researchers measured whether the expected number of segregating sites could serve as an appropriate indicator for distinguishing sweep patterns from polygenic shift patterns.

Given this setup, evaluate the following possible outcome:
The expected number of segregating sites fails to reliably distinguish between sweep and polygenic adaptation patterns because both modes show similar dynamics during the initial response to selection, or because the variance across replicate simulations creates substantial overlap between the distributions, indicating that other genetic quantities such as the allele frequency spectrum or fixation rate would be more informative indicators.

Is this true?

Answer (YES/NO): NO